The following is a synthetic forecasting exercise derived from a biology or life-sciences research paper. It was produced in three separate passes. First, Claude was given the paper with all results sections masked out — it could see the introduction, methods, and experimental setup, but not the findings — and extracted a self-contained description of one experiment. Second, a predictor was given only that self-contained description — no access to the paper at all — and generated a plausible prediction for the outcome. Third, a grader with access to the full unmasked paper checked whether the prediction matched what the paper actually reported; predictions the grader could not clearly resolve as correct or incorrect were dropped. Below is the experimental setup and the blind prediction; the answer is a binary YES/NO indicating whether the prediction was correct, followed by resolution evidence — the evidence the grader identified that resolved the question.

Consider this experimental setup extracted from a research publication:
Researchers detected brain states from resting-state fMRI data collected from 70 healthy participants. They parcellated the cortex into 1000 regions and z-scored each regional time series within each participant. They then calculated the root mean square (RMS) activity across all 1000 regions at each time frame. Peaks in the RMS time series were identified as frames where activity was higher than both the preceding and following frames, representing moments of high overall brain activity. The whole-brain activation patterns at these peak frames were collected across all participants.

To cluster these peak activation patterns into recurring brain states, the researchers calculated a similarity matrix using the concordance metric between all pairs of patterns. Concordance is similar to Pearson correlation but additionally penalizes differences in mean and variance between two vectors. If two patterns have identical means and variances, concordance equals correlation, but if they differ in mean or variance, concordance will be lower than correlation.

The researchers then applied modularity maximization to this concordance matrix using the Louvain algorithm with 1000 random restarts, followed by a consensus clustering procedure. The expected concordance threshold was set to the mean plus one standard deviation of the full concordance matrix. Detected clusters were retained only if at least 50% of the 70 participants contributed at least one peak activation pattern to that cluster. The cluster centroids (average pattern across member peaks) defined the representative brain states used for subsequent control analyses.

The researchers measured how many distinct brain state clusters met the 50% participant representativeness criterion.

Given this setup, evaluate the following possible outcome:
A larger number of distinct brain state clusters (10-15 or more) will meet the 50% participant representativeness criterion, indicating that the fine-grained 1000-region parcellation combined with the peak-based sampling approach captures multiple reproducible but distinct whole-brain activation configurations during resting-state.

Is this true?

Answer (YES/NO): YES